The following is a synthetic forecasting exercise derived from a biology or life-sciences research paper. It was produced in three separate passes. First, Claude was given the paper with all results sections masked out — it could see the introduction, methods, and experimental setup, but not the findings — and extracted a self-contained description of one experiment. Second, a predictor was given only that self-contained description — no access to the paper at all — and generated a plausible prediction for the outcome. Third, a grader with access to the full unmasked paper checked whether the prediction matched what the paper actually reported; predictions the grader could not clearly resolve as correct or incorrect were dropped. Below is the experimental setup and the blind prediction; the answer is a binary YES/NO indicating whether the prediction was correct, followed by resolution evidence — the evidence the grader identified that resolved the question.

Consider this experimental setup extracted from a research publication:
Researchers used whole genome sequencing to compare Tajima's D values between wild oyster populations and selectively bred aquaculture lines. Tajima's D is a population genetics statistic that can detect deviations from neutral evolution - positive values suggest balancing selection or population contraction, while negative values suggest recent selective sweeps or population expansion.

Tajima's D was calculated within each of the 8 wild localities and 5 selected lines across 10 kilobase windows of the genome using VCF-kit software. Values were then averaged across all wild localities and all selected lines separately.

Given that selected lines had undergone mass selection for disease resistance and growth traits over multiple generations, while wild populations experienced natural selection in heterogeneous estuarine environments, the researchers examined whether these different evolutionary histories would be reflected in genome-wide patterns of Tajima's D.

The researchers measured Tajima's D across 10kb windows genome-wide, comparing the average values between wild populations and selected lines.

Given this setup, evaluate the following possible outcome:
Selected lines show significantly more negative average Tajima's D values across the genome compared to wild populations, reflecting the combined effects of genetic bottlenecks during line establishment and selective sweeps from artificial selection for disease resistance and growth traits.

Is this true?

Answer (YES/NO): NO